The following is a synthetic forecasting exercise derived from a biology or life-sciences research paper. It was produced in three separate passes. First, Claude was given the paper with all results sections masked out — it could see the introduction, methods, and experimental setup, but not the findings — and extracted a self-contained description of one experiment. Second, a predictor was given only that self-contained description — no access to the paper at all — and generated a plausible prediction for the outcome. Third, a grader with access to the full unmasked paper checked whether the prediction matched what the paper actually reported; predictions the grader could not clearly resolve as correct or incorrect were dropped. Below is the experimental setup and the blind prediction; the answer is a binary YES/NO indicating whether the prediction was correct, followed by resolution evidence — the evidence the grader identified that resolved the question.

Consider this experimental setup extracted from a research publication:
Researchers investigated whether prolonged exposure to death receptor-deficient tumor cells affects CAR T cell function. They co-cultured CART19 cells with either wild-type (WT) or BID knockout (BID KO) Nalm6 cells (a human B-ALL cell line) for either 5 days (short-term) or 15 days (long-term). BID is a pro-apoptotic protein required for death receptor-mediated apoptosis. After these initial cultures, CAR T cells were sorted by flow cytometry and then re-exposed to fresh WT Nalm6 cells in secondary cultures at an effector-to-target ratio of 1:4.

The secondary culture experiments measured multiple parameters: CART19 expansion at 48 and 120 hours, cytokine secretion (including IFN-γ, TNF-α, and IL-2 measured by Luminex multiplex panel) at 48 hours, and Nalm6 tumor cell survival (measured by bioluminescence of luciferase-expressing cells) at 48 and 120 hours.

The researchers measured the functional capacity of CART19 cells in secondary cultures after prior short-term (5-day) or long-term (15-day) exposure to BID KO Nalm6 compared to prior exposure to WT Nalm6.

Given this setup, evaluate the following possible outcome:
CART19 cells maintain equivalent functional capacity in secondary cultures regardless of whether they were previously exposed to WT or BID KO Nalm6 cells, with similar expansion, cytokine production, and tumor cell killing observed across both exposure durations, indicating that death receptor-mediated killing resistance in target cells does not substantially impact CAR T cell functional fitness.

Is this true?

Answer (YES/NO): NO